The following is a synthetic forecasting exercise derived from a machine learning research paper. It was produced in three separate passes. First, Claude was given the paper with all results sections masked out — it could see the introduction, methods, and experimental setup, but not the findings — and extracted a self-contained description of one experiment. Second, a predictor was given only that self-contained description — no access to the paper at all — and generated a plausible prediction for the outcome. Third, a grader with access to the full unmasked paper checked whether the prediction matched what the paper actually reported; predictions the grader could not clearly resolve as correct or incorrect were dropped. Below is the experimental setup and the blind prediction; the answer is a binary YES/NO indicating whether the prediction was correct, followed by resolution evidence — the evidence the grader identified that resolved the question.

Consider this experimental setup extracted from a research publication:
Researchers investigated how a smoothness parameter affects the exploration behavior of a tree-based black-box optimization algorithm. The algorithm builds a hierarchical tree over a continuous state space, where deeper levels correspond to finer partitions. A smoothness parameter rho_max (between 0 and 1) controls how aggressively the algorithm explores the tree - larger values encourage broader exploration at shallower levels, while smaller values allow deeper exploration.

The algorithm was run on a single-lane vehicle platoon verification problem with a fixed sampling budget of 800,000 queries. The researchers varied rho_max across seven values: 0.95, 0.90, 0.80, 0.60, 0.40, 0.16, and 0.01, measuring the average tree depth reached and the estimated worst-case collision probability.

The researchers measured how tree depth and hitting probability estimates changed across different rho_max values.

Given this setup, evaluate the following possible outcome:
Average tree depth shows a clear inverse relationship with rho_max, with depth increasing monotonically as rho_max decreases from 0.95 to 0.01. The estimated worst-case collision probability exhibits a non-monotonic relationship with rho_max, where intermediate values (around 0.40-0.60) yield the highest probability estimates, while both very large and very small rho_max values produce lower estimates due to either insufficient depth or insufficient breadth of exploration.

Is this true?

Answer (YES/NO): NO